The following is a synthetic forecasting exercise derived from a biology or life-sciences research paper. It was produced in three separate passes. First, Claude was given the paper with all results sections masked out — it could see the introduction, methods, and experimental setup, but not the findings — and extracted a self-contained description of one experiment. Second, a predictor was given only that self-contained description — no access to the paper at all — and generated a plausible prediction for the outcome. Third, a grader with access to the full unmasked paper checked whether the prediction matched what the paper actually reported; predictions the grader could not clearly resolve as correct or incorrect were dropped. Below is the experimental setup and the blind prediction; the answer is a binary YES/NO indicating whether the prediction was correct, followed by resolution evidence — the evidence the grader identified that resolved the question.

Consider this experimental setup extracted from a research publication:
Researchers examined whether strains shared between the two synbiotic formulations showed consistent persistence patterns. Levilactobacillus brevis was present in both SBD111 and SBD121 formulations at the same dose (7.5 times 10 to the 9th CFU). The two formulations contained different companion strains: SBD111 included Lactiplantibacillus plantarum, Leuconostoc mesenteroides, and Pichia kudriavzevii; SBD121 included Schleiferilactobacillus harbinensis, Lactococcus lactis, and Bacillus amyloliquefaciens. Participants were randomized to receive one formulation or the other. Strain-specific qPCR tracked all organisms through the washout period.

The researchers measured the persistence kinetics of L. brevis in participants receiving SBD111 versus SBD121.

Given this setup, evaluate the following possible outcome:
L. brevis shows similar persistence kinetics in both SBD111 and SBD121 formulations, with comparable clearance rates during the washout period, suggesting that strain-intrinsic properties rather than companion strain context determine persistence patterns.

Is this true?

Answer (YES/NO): NO